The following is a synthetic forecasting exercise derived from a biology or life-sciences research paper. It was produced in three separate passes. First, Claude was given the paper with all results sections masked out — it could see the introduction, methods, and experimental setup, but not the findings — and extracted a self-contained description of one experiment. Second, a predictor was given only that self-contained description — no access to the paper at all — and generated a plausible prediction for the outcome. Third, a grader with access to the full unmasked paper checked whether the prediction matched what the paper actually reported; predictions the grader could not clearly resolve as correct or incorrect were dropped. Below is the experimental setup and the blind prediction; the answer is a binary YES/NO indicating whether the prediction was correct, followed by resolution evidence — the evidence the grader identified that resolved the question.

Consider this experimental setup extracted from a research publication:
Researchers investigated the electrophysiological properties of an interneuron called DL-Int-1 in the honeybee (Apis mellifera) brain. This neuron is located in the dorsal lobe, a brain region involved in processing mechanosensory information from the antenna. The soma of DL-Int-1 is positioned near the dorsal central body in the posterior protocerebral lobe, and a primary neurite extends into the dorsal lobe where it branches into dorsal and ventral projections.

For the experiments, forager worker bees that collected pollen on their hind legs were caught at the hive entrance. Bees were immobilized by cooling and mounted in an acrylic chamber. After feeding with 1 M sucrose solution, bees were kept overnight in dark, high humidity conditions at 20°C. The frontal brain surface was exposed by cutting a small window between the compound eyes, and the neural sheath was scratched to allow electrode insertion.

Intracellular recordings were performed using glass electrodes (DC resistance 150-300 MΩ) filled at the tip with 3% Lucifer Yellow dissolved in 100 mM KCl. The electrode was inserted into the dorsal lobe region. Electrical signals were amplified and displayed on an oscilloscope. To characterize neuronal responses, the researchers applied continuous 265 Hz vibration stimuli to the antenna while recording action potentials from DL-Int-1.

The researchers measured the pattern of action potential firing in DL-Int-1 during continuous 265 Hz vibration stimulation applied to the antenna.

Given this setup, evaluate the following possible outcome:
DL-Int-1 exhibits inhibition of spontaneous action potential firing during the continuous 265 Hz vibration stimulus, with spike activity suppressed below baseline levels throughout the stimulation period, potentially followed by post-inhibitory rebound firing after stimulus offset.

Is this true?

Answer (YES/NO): YES